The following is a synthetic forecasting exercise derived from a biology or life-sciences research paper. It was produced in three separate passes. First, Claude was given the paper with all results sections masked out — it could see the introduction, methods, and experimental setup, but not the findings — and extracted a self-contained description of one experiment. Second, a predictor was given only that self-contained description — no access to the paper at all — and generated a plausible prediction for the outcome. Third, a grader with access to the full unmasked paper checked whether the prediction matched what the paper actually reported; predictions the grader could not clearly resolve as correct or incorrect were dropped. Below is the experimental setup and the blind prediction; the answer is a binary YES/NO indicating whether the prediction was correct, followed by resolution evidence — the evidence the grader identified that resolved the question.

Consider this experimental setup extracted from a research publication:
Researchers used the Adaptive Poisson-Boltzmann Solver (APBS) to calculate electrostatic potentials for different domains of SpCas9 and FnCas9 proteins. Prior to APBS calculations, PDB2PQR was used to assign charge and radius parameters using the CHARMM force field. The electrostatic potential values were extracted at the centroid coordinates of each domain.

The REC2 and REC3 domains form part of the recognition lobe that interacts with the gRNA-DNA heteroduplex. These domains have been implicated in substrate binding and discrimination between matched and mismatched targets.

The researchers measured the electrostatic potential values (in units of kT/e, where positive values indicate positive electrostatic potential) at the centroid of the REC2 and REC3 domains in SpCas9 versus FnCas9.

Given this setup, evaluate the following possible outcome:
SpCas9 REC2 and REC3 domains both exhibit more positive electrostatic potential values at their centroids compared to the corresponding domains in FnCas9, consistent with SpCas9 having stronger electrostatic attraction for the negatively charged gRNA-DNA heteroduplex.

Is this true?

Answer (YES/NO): NO